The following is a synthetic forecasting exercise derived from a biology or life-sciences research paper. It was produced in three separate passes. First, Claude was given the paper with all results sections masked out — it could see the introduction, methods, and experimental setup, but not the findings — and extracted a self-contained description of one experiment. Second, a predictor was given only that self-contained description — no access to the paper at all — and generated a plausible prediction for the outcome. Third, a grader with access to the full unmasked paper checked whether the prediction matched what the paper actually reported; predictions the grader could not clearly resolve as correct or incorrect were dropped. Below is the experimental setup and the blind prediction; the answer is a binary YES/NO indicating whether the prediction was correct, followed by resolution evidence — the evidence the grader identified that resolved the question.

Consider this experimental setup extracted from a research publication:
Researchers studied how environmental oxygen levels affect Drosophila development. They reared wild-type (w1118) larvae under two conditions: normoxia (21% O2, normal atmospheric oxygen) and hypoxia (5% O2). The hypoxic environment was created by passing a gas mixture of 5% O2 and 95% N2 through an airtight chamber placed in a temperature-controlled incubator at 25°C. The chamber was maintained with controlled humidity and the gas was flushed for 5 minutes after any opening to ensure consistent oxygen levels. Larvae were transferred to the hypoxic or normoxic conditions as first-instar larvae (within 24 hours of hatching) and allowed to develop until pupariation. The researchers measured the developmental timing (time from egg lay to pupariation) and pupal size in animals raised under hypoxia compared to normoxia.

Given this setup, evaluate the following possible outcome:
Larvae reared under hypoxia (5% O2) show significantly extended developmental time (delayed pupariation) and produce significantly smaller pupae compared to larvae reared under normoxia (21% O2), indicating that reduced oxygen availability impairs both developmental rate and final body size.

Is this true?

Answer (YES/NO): YES